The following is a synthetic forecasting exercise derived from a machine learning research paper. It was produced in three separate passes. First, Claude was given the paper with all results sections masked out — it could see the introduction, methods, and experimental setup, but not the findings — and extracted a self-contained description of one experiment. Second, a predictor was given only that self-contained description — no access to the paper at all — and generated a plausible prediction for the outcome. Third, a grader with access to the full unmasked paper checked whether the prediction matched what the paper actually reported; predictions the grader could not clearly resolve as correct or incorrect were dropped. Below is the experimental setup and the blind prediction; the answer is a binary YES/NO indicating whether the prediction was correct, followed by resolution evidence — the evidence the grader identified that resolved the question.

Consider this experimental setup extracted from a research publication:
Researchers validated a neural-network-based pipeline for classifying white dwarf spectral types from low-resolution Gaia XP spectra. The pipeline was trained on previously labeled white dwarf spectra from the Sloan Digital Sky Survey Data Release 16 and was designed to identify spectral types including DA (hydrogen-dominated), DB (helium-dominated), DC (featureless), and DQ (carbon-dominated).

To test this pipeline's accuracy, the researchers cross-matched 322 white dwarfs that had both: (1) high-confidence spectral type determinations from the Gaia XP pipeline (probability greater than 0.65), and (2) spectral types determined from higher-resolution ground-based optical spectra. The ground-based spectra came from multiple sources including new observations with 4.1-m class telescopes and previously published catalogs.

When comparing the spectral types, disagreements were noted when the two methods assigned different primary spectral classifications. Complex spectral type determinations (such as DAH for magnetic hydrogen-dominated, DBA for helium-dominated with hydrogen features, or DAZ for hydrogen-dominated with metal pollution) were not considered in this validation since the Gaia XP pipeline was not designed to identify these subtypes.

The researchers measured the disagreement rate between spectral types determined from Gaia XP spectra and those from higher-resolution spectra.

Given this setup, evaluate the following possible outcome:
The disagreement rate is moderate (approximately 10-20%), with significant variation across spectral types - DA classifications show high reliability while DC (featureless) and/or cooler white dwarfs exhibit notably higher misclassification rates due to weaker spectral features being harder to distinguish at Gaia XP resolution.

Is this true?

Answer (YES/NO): NO